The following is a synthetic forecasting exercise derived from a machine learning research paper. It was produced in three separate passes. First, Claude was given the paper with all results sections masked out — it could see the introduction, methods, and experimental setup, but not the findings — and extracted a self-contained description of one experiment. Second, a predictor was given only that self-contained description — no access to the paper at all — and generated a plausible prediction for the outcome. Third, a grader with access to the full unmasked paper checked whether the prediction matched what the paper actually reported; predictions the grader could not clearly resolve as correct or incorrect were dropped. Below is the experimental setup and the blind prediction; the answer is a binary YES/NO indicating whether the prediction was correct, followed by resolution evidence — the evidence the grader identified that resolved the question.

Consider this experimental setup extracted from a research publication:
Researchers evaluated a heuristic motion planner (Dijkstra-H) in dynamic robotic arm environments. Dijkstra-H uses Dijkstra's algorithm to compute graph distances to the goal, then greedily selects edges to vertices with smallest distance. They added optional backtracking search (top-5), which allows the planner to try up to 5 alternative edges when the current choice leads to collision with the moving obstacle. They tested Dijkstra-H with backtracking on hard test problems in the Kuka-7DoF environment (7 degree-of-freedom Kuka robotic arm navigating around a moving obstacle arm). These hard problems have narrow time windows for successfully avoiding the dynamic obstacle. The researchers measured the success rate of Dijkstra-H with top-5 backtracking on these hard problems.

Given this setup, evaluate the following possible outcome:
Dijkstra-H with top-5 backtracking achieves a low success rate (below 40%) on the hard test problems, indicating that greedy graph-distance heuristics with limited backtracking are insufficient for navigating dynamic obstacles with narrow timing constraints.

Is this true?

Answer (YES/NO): YES